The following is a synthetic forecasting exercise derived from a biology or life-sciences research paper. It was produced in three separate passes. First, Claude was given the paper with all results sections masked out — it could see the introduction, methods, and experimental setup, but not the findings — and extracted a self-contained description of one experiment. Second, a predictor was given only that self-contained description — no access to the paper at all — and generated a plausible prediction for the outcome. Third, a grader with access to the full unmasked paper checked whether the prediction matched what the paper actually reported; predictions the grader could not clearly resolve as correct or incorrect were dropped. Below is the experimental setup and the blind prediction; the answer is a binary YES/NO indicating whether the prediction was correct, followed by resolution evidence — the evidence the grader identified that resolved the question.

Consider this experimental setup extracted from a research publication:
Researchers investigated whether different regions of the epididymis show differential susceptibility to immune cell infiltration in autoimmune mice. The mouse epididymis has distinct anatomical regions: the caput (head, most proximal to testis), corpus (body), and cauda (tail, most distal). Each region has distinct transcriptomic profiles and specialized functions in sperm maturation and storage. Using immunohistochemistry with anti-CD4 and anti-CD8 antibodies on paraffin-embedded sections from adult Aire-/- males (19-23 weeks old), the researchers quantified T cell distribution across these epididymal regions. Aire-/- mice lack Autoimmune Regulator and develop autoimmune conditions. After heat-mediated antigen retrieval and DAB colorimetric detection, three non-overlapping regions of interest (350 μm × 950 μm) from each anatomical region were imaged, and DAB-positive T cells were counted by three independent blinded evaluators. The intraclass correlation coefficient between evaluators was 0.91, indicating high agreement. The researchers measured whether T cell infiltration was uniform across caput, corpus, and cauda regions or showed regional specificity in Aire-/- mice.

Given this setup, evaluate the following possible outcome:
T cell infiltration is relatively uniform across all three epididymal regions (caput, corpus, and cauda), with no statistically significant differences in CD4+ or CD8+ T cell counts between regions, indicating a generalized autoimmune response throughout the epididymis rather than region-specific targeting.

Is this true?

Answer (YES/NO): YES